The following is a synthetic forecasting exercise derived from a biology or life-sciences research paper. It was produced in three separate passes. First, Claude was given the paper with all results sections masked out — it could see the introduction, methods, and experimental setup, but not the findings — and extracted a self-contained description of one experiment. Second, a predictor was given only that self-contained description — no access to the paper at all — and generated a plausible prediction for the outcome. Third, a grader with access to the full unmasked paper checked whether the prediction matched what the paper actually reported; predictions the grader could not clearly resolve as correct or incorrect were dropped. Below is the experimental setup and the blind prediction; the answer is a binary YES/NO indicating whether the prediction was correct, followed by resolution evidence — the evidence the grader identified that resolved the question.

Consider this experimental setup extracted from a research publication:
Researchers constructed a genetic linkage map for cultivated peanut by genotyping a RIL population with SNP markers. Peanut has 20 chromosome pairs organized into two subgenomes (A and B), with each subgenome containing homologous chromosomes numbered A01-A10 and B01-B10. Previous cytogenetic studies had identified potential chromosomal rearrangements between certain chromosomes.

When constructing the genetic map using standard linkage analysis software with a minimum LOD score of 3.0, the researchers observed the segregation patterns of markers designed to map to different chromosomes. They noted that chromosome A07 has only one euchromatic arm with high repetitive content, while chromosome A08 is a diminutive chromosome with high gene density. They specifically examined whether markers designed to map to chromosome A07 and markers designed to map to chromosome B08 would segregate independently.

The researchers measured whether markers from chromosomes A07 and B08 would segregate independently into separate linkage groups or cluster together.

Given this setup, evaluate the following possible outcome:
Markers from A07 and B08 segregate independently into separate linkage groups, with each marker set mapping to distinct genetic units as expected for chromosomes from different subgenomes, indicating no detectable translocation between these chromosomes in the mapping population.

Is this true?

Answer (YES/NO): NO